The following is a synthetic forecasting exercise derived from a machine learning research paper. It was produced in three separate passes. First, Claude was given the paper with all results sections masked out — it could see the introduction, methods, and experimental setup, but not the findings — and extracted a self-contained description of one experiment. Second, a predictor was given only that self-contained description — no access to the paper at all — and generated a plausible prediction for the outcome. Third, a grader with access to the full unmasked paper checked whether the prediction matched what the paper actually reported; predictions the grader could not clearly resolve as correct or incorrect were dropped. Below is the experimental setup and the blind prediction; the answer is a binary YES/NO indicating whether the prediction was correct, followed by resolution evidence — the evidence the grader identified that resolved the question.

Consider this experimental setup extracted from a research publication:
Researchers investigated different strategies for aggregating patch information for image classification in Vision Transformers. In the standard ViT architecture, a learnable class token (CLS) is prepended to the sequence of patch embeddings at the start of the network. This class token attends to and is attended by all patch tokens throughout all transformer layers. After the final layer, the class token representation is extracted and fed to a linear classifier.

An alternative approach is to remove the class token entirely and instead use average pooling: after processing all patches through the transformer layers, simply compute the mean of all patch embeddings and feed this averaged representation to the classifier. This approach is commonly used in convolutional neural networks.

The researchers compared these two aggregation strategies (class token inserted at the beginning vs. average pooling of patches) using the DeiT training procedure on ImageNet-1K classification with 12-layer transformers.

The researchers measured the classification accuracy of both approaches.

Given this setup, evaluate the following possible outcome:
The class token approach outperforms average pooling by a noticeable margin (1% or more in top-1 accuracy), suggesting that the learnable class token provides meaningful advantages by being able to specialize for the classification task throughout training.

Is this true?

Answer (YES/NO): NO